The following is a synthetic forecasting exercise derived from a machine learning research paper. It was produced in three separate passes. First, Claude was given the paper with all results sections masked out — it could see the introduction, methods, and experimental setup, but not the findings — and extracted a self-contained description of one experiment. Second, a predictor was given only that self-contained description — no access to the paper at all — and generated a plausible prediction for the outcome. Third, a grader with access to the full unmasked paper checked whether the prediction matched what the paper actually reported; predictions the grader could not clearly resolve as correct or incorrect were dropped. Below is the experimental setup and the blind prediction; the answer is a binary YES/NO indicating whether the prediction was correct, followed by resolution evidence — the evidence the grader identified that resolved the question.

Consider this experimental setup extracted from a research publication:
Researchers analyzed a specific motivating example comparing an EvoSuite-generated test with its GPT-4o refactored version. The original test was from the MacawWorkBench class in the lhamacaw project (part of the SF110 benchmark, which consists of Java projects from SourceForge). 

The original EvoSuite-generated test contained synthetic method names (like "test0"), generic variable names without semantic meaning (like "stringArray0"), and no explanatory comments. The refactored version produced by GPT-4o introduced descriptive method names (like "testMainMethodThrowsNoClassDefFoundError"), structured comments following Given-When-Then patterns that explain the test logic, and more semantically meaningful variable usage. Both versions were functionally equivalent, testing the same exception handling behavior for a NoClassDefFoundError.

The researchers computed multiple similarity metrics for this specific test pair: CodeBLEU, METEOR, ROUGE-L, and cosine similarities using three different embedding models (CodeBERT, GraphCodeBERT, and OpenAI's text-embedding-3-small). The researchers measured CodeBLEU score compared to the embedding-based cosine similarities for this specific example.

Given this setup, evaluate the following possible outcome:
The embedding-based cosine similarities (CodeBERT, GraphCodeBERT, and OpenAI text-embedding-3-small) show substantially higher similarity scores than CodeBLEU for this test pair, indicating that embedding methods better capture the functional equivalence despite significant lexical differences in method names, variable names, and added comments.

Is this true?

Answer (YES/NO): YES